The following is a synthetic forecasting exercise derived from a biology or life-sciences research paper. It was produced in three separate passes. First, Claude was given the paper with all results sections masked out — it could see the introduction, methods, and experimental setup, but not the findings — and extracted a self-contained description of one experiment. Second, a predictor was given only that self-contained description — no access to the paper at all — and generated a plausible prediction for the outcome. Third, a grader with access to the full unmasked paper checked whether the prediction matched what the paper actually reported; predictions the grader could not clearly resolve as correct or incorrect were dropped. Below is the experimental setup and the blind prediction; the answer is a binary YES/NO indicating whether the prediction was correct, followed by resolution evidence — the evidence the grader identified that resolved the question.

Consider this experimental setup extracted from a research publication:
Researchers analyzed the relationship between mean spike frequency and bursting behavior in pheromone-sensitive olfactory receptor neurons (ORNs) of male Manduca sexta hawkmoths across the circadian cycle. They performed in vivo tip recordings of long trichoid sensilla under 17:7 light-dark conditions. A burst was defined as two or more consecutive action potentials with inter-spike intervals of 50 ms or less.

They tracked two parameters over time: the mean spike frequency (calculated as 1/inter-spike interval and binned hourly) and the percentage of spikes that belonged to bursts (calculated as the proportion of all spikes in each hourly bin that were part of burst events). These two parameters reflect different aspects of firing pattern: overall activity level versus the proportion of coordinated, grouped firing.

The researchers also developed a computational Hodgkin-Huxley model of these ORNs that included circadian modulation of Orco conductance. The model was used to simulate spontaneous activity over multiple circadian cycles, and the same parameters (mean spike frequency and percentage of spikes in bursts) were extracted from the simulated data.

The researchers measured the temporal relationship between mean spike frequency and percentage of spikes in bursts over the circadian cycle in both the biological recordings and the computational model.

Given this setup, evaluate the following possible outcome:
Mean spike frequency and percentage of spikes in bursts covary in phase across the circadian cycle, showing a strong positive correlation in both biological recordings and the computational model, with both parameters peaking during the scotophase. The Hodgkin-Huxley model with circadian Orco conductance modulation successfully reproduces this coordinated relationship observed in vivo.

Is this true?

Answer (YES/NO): NO